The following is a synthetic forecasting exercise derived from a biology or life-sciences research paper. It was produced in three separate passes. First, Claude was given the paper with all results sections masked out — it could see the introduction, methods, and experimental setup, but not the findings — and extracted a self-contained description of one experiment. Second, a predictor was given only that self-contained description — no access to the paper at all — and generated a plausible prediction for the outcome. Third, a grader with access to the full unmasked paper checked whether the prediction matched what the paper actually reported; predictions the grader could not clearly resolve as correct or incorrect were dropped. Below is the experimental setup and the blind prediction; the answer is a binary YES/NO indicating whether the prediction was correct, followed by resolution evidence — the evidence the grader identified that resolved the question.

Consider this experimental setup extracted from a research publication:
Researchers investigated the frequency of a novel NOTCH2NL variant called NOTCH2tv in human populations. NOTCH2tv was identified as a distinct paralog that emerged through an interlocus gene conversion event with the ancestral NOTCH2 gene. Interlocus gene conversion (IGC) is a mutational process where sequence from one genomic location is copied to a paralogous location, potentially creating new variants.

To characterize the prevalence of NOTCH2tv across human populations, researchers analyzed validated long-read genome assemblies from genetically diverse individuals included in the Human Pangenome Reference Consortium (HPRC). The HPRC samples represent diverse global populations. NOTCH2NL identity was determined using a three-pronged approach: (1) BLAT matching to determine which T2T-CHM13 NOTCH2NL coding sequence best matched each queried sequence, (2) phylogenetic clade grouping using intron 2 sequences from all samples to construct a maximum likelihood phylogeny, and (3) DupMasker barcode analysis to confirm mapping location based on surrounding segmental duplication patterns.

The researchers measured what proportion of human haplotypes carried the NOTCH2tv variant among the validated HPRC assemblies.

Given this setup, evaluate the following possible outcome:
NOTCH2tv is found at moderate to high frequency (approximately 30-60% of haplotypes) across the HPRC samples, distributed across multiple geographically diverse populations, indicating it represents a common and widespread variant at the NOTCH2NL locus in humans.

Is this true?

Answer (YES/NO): NO